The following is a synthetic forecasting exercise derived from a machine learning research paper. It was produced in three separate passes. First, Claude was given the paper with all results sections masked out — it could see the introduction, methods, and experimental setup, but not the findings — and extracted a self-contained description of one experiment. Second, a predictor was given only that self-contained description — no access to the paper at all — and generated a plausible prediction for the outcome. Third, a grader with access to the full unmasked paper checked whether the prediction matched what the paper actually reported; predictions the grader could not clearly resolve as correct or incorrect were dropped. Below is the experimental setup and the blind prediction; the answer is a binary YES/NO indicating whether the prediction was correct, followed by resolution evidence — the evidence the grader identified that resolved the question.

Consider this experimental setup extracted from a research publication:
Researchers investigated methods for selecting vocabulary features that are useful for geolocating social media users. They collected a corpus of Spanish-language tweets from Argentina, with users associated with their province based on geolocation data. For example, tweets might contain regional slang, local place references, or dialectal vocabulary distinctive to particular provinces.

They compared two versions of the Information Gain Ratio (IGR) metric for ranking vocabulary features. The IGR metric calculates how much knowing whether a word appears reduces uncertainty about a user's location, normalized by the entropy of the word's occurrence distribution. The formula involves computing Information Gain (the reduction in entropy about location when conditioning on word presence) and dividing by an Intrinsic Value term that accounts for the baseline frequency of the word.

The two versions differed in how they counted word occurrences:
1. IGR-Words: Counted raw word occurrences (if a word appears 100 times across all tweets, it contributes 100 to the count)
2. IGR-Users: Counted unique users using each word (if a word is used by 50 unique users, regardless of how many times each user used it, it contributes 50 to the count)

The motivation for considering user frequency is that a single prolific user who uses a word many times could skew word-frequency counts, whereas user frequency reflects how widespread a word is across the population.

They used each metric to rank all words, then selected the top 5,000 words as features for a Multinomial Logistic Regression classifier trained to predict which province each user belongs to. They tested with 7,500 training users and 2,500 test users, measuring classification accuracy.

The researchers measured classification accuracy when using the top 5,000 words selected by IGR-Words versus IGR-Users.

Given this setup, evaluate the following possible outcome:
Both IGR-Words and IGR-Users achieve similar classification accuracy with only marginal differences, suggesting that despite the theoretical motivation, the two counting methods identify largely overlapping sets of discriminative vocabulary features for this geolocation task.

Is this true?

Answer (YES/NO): NO